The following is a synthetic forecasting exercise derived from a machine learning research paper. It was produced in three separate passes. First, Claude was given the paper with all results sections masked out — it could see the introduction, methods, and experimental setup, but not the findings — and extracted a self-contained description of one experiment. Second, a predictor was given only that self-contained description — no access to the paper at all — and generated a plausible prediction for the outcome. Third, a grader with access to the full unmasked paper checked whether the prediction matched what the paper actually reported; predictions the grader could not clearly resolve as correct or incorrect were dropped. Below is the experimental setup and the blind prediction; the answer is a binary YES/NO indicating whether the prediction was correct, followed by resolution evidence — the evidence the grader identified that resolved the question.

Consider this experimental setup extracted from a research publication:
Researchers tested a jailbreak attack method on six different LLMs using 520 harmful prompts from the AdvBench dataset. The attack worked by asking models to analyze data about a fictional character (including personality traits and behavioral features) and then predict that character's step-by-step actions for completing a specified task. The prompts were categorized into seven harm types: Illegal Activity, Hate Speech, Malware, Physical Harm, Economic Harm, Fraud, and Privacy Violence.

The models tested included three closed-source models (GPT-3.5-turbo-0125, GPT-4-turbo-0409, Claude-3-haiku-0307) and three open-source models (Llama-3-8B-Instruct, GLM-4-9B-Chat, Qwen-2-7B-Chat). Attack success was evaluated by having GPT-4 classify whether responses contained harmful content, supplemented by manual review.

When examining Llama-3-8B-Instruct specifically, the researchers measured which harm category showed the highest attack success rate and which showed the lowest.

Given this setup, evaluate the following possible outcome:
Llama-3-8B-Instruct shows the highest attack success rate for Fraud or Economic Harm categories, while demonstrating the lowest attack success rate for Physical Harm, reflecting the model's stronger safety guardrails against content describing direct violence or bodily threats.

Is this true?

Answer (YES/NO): NO